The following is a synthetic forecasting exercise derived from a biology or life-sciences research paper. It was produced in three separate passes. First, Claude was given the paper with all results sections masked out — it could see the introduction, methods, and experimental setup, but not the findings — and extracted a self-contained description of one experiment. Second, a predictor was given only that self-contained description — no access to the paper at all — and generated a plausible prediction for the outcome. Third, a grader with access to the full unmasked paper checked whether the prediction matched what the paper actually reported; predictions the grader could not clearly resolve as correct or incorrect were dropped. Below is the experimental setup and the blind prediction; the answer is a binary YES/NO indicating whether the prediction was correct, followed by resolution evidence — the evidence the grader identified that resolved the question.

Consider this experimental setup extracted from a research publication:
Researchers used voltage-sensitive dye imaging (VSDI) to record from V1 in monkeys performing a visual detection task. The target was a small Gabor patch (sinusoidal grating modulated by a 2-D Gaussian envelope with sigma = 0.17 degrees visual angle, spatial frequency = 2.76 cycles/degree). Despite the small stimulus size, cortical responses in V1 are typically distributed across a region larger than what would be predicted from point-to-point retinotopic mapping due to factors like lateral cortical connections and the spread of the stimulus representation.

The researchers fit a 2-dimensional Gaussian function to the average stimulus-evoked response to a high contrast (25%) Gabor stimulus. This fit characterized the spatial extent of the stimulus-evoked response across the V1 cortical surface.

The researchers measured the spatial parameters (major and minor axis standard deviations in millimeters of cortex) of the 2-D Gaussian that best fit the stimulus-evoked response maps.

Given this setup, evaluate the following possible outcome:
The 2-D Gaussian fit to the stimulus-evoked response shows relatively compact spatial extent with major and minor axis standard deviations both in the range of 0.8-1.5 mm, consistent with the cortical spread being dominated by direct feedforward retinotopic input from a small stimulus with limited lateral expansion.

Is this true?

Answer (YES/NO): NO